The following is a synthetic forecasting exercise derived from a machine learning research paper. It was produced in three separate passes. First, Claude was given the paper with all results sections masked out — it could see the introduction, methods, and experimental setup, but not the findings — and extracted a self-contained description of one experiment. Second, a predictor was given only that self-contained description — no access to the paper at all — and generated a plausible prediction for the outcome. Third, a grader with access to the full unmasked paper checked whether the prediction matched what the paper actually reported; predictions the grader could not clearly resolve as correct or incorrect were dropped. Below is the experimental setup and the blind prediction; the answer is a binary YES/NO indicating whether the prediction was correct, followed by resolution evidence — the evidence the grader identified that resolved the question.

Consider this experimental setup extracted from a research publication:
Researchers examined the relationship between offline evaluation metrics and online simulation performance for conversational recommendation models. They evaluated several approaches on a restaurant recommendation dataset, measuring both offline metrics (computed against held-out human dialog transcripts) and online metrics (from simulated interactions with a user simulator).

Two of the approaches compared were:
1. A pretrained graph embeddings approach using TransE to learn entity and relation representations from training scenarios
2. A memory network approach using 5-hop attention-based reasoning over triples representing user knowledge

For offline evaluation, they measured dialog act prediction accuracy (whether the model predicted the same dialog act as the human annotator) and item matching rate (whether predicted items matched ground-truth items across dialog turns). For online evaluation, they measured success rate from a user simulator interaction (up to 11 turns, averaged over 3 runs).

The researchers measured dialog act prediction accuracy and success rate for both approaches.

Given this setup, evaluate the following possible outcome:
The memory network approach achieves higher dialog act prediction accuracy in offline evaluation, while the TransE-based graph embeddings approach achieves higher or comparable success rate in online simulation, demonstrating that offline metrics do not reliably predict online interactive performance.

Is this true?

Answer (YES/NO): NO